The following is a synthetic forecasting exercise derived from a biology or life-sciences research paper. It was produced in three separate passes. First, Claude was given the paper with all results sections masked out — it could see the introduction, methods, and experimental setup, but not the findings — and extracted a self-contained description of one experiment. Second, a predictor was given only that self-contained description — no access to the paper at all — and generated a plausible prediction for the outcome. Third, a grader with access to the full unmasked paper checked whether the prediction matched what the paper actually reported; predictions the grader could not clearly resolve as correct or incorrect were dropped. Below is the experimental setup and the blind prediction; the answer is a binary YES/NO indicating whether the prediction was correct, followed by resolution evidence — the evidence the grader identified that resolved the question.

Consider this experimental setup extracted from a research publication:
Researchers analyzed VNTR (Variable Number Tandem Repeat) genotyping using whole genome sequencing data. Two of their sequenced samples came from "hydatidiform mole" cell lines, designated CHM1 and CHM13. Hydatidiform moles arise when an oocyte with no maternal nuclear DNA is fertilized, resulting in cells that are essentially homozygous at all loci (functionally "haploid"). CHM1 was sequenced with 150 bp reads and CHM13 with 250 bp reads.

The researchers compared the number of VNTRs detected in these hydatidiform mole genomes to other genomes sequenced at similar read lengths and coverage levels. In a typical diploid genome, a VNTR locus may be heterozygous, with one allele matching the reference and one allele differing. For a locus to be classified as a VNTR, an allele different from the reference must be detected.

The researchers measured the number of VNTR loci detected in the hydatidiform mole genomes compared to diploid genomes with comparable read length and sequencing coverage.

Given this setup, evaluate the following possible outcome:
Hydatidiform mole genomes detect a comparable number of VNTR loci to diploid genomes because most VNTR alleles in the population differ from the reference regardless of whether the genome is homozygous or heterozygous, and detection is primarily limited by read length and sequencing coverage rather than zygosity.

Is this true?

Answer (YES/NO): NO